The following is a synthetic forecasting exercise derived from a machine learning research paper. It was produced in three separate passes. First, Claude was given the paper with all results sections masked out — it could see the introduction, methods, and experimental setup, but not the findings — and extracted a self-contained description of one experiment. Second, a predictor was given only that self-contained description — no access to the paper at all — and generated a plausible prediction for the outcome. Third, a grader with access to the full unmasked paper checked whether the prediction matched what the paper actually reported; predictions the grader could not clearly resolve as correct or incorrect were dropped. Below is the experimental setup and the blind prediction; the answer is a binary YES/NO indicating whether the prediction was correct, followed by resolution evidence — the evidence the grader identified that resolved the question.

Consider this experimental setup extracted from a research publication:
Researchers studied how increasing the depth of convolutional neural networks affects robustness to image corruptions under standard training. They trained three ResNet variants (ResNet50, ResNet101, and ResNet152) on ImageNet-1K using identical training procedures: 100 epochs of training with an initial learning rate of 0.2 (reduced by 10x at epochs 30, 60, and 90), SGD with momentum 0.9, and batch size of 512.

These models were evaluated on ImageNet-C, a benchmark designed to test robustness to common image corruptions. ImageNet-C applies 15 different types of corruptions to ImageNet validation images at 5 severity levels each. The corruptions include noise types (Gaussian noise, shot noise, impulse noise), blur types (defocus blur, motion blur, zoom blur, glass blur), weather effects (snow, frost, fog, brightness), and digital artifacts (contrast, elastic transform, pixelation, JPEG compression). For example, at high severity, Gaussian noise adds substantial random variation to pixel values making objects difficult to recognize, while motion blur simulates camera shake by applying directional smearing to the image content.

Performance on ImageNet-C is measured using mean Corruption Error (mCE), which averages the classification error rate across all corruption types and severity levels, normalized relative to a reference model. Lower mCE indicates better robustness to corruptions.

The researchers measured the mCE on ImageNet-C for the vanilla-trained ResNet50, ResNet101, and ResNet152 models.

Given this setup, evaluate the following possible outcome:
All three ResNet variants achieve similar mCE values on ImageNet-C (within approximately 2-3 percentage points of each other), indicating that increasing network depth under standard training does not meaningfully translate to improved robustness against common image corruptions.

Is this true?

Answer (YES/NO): NO